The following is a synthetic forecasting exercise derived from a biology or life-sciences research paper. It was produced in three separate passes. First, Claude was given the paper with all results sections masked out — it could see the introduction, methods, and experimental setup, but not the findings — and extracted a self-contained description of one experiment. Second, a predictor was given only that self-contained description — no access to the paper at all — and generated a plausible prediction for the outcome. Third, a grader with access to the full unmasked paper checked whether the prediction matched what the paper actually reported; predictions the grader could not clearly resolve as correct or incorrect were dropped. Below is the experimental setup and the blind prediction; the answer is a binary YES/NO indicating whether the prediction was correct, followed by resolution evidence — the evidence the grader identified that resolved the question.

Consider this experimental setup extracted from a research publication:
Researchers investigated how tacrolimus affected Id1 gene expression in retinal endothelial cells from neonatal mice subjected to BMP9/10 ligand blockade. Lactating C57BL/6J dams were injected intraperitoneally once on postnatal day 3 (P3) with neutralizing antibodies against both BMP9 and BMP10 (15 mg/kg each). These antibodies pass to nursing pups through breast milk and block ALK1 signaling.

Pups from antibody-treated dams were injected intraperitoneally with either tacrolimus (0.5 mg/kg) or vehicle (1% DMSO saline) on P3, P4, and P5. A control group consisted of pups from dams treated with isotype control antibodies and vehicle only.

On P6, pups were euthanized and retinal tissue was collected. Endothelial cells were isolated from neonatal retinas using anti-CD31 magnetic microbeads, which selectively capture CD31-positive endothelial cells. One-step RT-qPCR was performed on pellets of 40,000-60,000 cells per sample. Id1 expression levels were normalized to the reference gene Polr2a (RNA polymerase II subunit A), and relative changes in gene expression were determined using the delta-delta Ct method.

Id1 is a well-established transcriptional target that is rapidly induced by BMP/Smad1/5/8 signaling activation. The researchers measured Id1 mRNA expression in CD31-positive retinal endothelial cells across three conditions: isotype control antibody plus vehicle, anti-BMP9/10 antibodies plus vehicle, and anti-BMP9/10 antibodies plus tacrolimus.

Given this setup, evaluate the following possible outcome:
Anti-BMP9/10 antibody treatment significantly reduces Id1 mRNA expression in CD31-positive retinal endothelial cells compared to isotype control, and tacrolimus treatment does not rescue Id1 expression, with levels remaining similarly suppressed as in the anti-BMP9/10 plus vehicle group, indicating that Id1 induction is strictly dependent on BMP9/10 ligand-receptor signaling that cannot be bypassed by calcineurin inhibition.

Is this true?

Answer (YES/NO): NO